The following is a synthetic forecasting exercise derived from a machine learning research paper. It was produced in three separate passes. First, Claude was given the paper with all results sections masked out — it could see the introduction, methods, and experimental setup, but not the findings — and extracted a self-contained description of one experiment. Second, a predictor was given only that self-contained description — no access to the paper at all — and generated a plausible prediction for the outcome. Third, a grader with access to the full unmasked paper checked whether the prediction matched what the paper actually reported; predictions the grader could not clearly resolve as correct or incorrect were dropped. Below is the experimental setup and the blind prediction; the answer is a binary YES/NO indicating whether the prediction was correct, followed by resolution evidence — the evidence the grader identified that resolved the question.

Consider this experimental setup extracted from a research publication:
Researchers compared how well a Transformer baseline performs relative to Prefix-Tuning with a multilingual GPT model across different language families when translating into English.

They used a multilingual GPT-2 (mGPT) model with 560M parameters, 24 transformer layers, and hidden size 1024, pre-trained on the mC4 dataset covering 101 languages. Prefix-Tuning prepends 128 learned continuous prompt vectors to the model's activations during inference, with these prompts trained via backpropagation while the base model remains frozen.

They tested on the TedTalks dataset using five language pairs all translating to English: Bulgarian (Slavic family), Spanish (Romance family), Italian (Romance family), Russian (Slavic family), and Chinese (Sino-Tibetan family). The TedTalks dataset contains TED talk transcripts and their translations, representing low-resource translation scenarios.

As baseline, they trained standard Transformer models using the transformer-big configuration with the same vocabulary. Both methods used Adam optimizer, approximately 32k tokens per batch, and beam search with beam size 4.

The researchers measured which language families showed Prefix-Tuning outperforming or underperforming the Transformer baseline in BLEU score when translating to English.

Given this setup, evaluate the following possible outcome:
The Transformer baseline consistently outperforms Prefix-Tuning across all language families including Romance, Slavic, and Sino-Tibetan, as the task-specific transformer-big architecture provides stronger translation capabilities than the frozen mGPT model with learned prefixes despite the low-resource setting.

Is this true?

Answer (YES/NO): NO